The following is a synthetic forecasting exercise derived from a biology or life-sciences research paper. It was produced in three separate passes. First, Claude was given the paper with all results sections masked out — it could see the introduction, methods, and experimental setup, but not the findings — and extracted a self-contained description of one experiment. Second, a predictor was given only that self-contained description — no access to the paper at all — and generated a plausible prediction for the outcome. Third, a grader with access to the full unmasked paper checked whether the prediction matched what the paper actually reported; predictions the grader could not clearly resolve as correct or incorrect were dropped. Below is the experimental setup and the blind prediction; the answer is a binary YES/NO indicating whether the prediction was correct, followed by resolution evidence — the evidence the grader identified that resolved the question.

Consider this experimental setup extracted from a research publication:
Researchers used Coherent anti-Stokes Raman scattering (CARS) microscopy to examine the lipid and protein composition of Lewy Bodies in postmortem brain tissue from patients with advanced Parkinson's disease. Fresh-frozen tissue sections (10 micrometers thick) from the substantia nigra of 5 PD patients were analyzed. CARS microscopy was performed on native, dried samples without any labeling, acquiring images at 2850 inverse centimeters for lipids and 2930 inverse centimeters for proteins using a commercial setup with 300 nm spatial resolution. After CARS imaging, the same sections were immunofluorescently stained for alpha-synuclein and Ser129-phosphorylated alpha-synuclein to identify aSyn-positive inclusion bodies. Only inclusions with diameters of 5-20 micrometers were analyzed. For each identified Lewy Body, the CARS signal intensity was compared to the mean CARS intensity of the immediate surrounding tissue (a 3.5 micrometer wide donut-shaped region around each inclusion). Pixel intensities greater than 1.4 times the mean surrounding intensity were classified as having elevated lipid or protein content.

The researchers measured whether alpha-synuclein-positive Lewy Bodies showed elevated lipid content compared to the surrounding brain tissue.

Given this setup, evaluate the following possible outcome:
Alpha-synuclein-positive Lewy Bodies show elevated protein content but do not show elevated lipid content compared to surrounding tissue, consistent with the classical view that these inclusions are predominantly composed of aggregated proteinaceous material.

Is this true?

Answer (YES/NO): NO